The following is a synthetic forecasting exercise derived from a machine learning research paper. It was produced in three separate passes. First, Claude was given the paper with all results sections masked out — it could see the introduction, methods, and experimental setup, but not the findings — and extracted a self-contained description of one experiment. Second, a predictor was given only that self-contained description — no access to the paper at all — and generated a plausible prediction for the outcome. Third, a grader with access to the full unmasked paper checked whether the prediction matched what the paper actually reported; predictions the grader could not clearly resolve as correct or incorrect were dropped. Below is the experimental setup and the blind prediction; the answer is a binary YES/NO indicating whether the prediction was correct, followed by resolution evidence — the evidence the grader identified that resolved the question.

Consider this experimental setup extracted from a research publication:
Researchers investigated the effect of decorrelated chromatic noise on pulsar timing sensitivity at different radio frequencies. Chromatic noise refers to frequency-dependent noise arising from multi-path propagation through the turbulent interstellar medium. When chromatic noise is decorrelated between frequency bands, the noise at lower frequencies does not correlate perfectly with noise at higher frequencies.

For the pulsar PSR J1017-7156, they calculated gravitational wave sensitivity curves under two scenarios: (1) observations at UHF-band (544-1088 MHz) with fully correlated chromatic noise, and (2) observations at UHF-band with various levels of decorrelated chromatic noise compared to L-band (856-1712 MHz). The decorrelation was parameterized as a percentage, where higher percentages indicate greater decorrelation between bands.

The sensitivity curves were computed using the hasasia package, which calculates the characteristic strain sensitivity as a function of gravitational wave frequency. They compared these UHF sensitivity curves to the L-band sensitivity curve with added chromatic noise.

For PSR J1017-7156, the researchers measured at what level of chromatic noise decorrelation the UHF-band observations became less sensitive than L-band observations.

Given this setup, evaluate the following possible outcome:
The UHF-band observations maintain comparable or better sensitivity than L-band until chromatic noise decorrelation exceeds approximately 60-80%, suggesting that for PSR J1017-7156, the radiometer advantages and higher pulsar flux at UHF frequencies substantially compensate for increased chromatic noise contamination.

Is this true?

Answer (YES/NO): NO